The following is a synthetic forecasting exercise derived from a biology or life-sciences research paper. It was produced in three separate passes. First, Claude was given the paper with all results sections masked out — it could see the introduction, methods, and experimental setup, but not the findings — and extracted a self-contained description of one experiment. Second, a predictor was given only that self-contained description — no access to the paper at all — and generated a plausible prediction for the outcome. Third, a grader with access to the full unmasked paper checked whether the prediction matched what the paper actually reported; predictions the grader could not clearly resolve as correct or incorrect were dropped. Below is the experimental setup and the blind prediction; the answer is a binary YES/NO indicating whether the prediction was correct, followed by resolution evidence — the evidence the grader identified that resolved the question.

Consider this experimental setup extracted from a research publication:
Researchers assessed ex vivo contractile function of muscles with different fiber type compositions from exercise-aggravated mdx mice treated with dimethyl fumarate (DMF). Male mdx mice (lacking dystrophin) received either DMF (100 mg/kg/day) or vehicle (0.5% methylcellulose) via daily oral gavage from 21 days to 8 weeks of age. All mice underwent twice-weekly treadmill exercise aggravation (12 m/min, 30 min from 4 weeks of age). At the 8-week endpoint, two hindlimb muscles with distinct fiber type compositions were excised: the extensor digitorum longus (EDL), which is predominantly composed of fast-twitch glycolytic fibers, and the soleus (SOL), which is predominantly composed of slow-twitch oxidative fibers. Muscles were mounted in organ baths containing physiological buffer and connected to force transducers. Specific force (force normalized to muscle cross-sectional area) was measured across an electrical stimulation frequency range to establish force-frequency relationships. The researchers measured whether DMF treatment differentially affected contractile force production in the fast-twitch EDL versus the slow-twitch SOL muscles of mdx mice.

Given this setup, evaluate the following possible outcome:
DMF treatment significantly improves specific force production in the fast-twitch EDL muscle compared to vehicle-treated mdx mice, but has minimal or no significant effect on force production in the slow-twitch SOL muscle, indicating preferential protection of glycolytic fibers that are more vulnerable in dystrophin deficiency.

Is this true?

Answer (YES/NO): NO